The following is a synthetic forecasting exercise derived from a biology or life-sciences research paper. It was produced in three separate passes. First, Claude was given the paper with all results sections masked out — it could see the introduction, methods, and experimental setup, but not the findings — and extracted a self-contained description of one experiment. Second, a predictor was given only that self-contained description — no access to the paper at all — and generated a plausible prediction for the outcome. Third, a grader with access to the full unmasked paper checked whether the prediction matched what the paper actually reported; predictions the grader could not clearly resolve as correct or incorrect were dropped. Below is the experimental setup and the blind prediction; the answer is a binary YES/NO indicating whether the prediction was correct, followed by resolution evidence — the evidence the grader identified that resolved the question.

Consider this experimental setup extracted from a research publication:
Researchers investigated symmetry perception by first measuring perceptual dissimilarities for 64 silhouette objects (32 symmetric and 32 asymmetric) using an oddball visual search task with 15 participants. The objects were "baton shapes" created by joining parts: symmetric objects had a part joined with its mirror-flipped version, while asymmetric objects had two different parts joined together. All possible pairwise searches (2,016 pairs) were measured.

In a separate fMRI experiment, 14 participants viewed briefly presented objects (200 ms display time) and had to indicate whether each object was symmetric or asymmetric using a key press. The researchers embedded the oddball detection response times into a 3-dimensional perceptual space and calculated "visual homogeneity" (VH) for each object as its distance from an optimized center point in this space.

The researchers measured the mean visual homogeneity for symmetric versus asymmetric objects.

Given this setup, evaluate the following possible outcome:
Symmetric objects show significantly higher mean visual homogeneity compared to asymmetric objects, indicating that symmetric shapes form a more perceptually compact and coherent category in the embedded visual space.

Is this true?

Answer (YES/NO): NO